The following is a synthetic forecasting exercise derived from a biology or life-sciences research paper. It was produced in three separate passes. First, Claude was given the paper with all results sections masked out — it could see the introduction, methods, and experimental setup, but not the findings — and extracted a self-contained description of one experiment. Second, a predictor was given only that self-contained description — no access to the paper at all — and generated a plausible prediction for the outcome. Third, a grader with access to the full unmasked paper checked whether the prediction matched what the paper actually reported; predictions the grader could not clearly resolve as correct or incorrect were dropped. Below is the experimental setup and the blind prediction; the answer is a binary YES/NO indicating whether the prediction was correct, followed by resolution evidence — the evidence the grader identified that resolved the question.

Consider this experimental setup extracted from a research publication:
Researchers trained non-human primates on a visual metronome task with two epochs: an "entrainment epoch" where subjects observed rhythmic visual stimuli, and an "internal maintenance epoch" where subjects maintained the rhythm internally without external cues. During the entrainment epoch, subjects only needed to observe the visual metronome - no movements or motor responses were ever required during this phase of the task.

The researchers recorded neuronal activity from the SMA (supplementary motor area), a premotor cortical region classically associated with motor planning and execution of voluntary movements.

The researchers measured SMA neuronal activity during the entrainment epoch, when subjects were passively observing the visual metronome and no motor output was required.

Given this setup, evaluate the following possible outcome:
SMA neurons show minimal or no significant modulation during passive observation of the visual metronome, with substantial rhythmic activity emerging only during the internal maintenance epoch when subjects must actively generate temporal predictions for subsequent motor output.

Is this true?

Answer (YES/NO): NO